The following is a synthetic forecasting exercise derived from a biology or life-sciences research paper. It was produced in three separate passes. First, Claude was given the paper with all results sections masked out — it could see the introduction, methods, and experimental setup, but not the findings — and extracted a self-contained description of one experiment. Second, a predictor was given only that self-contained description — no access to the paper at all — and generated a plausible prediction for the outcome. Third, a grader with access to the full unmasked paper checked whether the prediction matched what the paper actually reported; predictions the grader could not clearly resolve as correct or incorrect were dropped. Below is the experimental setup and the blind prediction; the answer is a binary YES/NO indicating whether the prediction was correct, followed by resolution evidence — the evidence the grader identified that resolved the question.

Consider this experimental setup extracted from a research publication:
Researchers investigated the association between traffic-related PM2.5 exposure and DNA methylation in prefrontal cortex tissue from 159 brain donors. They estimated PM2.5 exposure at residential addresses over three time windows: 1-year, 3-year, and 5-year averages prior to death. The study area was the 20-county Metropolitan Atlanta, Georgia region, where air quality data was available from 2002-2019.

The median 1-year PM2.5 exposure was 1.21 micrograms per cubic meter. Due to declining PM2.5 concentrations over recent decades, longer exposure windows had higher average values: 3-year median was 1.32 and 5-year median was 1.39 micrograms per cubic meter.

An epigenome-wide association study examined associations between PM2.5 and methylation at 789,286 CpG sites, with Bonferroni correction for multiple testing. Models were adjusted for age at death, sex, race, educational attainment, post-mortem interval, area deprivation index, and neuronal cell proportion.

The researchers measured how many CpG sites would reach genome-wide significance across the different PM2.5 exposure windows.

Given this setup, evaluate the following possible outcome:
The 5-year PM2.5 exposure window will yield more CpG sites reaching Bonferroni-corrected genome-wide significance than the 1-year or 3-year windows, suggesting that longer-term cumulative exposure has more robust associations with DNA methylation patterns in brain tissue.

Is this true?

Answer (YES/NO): NO